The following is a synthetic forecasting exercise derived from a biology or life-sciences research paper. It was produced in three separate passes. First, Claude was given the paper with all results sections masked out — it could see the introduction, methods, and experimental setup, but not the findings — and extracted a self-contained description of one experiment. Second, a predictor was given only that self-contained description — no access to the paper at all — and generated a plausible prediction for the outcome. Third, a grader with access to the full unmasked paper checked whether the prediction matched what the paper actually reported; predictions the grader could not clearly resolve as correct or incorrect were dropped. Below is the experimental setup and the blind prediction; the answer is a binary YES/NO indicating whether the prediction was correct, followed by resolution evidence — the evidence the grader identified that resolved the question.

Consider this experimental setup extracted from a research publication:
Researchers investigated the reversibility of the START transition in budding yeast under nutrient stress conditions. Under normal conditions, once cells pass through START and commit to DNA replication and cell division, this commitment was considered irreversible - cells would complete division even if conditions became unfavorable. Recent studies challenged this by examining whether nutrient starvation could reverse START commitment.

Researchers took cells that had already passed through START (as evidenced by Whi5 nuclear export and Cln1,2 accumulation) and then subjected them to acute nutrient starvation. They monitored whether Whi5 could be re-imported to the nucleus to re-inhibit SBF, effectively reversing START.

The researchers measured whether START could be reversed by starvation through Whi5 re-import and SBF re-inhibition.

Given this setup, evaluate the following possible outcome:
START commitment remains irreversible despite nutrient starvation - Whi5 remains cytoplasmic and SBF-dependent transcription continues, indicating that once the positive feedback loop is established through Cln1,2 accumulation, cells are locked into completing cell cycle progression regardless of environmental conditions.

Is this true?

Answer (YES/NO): NO